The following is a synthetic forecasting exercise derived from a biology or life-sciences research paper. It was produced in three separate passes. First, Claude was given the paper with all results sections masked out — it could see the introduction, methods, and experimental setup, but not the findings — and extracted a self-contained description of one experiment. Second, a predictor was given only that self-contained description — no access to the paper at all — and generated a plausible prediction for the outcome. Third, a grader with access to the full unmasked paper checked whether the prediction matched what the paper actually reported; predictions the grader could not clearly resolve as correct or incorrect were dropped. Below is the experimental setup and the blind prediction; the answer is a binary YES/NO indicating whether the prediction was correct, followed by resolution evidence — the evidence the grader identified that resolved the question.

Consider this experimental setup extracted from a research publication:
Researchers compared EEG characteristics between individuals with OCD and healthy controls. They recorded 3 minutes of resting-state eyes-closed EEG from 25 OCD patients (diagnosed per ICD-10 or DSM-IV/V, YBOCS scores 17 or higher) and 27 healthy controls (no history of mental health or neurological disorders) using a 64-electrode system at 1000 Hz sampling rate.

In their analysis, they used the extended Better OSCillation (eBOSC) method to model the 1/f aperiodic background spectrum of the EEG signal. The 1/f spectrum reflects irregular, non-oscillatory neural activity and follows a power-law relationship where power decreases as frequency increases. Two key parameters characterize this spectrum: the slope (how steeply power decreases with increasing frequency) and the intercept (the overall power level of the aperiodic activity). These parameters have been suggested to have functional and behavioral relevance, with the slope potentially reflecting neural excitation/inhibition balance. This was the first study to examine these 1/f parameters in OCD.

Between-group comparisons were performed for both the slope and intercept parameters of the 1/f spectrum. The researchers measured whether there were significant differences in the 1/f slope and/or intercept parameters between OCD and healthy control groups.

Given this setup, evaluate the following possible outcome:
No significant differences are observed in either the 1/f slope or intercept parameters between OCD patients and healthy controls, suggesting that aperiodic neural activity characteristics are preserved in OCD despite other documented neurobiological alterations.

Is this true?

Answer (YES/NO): YES